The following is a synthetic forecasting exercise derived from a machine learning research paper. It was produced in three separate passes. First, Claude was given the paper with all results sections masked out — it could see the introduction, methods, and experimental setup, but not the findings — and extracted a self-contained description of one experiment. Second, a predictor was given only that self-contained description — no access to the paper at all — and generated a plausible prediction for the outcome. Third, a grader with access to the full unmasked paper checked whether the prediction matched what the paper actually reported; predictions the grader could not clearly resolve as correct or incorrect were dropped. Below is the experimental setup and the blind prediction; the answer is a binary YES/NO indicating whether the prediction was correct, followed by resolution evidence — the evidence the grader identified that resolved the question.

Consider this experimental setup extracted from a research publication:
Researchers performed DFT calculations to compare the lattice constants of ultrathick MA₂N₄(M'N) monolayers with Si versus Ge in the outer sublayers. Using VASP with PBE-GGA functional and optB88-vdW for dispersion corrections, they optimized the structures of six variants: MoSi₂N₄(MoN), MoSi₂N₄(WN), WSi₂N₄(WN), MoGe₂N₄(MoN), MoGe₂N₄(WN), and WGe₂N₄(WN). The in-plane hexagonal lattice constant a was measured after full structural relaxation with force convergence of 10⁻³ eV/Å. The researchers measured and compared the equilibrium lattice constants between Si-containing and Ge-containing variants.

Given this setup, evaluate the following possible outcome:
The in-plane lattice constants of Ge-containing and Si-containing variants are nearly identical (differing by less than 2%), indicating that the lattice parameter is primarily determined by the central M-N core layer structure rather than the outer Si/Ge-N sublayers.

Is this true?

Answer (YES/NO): NO